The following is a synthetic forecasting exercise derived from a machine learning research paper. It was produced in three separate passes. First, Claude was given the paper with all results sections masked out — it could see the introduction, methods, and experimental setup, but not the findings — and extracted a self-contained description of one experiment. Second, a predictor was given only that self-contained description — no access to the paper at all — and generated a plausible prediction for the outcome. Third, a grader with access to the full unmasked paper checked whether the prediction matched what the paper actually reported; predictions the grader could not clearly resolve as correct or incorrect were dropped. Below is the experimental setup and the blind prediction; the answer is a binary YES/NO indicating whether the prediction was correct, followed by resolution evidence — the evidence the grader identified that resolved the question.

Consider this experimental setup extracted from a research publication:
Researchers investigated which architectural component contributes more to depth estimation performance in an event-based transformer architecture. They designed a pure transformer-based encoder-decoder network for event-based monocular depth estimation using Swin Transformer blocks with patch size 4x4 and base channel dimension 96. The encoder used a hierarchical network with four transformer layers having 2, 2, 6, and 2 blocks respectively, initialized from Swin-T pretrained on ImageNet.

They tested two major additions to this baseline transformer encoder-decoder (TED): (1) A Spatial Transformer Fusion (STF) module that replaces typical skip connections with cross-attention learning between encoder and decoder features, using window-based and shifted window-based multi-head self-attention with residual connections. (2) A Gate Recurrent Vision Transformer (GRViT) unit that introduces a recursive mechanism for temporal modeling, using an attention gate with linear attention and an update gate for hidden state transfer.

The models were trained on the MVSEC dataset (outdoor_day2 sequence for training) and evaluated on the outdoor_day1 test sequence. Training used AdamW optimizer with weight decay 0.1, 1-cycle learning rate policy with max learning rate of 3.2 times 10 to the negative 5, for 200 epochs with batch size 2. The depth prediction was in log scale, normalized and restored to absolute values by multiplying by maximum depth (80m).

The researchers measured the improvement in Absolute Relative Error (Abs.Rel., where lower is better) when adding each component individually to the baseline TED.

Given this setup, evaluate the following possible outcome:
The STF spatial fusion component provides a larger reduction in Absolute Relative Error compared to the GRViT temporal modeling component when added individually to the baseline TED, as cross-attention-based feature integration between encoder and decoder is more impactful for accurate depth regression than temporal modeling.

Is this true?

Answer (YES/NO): NO